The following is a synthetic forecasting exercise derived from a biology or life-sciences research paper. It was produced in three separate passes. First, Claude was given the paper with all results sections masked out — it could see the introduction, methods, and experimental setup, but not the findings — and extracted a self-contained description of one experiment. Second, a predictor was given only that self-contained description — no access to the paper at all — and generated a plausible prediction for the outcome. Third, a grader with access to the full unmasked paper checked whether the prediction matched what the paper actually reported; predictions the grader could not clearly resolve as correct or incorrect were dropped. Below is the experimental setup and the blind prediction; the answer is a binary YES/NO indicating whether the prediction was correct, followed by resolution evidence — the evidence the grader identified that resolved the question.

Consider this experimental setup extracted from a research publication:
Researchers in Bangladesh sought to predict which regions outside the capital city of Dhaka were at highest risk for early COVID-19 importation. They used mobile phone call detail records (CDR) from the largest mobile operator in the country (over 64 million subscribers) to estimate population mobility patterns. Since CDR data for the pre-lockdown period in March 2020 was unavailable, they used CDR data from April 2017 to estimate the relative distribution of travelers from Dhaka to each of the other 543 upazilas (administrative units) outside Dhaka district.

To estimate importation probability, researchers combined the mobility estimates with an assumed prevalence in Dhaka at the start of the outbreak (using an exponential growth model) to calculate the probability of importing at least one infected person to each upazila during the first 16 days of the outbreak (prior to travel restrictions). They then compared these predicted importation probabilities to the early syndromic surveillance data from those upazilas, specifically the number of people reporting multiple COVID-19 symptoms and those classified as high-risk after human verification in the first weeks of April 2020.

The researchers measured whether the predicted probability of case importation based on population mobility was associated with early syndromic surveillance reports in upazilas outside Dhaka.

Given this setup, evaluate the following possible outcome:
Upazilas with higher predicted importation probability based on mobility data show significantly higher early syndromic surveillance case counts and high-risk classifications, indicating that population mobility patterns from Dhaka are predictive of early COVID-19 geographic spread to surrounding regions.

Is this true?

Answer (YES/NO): YES